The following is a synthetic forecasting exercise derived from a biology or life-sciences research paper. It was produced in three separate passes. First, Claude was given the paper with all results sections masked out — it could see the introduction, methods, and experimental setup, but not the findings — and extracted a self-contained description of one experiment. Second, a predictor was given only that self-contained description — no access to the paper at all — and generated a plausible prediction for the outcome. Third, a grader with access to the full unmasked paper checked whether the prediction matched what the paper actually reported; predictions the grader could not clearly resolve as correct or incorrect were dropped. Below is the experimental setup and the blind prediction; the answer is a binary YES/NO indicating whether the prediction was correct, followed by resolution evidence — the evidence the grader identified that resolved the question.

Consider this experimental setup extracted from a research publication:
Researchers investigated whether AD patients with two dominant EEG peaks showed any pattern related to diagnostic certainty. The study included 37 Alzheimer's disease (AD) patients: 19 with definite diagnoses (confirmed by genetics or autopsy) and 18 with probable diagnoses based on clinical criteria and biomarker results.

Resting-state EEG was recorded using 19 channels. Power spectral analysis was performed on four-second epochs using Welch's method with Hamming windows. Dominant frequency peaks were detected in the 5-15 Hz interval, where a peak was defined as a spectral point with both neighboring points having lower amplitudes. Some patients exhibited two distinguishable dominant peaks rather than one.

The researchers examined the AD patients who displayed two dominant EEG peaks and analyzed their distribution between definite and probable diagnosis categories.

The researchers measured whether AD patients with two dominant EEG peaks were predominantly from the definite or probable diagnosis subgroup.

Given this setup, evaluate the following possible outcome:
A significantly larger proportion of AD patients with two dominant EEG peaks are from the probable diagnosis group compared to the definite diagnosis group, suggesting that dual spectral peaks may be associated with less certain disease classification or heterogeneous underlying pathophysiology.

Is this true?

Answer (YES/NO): YES